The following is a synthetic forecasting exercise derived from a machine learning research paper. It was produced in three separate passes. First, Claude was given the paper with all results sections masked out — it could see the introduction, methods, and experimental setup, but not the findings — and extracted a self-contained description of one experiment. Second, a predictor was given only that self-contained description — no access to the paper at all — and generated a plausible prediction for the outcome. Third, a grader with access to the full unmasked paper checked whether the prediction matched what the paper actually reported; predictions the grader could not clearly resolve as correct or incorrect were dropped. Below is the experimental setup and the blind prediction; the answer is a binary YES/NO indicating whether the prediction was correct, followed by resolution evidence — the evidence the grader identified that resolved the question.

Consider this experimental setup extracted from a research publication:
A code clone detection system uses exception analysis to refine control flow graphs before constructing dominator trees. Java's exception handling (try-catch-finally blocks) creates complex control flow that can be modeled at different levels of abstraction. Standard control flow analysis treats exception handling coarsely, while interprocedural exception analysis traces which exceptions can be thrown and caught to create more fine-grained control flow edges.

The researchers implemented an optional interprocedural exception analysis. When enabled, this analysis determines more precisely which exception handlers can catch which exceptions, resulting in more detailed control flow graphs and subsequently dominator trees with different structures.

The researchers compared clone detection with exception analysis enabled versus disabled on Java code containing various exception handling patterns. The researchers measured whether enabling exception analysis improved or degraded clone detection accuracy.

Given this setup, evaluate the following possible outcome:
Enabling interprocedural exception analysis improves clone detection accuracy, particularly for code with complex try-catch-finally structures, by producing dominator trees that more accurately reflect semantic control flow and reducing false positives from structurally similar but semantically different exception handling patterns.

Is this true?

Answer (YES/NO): NO